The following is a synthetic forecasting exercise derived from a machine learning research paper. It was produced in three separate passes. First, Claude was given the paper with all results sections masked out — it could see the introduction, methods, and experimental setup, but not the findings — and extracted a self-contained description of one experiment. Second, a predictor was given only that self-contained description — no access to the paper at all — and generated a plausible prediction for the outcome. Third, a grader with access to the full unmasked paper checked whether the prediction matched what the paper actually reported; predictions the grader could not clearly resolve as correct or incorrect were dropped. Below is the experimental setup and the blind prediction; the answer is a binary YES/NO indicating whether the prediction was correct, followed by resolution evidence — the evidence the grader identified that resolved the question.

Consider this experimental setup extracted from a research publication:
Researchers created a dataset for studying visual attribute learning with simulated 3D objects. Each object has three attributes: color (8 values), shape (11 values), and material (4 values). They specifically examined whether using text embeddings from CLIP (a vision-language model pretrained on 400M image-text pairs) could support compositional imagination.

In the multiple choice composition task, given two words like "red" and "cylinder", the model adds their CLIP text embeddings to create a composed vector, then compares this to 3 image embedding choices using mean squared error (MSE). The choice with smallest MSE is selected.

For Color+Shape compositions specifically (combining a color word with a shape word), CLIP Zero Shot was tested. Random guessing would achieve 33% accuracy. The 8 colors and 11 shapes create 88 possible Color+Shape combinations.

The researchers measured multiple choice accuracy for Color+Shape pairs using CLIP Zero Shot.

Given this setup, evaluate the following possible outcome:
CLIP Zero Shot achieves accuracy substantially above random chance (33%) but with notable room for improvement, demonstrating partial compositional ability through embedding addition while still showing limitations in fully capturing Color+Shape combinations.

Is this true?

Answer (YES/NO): YES